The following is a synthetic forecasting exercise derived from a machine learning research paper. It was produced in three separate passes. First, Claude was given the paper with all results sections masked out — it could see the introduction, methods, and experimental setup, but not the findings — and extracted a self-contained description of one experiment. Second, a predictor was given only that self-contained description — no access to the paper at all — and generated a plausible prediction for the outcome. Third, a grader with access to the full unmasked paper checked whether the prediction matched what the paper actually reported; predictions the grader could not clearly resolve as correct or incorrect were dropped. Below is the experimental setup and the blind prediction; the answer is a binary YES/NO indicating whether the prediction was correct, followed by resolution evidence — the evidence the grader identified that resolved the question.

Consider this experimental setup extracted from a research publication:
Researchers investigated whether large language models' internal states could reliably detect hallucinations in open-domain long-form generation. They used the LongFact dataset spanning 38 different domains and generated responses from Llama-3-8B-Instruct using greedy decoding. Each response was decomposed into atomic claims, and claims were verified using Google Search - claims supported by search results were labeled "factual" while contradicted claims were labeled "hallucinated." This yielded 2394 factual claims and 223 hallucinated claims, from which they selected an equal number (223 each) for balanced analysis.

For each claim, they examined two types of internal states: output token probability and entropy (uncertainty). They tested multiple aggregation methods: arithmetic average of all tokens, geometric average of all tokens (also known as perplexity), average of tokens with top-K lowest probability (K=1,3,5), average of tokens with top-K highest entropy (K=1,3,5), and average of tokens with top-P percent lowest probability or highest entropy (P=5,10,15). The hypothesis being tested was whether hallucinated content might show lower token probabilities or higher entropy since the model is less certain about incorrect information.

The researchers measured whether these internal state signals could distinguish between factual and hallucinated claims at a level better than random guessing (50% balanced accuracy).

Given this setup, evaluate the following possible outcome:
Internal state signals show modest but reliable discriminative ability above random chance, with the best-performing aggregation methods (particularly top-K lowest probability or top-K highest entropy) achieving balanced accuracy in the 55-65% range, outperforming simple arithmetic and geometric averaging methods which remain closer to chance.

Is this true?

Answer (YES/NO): NO